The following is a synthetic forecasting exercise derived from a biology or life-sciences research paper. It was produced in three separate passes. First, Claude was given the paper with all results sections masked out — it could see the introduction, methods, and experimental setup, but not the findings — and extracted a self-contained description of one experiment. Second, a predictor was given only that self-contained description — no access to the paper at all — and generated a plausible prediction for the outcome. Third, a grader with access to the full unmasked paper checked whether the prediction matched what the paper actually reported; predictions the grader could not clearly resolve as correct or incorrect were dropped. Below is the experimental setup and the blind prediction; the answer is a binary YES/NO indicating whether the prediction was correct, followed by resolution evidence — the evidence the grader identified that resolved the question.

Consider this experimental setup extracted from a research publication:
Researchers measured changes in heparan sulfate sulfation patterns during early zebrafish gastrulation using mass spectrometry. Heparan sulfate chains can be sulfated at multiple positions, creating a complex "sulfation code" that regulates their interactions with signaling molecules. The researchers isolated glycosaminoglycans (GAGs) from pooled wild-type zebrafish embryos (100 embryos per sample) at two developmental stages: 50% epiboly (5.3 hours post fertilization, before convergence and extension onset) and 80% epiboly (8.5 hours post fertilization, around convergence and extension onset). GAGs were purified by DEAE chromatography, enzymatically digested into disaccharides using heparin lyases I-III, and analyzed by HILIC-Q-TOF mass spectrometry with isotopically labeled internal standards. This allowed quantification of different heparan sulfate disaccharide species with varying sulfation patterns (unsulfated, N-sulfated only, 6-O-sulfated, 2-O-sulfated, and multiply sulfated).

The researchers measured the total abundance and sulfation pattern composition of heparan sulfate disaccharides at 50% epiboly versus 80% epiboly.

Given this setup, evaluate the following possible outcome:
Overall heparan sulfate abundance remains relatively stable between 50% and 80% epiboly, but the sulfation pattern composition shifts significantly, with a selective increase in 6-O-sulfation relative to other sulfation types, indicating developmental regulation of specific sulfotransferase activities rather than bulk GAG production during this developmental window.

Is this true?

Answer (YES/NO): NO